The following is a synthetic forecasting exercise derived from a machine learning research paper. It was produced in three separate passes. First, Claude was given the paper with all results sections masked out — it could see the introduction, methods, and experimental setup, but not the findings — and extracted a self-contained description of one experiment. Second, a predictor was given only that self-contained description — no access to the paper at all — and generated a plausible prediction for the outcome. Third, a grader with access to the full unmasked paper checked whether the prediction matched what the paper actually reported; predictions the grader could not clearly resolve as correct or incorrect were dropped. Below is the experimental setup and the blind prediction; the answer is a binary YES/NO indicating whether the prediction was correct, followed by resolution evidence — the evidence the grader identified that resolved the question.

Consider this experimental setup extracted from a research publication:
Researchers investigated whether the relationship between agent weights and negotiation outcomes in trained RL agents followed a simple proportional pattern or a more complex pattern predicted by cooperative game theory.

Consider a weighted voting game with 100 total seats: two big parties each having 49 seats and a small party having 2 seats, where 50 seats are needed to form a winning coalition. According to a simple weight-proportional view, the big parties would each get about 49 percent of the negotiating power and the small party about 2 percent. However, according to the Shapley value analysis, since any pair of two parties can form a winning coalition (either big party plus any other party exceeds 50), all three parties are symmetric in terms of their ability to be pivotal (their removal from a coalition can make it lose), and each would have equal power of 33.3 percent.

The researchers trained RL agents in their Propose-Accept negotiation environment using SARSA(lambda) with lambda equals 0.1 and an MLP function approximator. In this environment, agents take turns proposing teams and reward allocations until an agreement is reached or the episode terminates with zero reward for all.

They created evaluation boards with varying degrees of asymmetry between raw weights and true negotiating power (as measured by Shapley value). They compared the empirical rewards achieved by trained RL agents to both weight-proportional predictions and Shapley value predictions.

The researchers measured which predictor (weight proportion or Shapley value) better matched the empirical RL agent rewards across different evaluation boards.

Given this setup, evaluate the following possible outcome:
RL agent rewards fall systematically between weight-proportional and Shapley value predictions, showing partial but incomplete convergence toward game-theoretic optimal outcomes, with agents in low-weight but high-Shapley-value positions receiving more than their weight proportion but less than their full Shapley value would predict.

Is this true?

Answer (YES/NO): NO